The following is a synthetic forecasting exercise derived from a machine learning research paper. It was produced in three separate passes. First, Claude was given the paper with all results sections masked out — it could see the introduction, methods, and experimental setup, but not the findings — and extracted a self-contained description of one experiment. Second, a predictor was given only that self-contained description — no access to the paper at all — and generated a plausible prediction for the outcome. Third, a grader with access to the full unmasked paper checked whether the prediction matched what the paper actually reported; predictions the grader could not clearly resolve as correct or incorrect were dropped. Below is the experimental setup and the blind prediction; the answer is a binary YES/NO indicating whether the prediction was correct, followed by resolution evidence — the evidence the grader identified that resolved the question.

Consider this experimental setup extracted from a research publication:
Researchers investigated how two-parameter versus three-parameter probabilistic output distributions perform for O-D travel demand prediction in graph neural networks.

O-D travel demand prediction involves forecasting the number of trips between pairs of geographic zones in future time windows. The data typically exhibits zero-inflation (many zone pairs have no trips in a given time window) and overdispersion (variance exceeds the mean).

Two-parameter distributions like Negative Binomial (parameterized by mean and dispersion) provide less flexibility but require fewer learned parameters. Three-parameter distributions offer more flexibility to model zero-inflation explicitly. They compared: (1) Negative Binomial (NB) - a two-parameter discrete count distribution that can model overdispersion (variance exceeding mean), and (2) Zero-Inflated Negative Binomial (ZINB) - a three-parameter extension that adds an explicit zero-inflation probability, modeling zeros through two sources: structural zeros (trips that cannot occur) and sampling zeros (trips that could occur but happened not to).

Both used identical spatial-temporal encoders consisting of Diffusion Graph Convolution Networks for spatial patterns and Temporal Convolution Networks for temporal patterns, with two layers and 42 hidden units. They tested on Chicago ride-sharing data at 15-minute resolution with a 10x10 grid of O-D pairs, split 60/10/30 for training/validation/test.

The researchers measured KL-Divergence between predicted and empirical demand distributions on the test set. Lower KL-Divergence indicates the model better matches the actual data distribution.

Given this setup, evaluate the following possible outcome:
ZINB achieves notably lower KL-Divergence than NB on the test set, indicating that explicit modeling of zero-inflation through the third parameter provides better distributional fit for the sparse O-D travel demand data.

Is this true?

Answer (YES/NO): YES